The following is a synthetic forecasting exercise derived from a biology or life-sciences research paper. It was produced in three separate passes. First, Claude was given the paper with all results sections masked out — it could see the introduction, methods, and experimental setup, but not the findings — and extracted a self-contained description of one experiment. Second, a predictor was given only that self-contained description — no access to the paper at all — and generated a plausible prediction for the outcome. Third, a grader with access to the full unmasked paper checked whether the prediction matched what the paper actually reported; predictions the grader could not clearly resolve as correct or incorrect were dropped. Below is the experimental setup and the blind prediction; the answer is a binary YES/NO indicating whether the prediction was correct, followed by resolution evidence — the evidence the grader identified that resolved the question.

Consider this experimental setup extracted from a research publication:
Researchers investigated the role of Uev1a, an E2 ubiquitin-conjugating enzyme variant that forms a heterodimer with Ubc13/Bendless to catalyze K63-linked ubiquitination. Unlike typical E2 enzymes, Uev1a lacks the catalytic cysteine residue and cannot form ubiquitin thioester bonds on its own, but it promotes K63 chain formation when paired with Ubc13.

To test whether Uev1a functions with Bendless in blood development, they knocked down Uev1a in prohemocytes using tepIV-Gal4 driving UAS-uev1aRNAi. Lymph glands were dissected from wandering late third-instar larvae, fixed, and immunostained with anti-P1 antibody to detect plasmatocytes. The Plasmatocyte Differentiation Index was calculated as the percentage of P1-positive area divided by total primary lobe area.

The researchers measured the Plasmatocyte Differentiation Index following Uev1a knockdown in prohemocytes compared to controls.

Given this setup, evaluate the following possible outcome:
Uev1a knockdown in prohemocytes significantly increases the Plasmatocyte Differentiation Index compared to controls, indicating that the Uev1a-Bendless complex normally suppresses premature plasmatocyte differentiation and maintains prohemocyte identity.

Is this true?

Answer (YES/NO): YES